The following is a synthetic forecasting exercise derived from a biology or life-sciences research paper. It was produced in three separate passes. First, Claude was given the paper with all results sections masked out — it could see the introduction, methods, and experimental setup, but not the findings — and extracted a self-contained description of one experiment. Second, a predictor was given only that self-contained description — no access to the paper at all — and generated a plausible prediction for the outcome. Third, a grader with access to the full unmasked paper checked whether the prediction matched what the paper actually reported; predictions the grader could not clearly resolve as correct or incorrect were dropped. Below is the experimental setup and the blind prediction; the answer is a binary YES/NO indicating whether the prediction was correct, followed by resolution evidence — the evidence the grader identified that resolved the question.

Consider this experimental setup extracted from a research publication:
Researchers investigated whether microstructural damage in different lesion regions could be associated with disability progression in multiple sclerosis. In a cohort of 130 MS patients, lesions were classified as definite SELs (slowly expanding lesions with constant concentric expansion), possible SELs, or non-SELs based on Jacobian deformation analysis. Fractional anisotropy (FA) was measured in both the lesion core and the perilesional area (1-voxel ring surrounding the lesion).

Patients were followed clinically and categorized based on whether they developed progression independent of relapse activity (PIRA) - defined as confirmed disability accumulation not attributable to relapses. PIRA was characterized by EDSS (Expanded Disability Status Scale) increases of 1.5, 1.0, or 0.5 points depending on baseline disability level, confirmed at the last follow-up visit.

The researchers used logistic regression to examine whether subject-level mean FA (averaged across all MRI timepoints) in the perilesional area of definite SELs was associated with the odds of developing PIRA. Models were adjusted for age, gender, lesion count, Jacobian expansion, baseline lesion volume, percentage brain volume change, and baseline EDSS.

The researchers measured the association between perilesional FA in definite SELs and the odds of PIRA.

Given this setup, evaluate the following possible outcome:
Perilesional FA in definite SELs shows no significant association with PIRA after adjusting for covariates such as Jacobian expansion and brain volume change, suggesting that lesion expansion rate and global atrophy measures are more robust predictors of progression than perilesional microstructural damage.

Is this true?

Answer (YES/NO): YES